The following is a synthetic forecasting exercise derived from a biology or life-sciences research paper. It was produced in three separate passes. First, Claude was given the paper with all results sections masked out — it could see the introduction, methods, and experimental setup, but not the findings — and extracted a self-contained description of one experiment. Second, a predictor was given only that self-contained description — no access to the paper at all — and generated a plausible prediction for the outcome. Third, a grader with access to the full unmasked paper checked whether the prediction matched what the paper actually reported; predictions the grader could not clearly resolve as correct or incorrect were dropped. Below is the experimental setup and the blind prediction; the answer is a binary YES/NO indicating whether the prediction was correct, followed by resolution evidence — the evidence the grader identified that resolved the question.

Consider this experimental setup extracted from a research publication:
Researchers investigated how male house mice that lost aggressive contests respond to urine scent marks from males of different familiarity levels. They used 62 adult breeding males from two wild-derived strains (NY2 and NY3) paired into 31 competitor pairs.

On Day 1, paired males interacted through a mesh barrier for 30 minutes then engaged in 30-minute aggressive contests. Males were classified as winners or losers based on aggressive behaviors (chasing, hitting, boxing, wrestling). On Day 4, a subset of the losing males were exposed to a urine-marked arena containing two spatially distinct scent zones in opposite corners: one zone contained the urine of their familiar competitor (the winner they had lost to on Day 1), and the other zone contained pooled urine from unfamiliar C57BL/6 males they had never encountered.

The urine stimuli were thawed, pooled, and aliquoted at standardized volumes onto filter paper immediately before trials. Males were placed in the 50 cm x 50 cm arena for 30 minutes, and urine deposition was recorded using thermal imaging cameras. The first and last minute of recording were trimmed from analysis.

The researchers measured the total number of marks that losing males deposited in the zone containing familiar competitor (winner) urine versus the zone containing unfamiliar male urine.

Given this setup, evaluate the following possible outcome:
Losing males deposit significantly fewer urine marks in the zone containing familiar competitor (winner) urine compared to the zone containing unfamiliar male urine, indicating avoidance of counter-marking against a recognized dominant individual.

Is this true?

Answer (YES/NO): NO